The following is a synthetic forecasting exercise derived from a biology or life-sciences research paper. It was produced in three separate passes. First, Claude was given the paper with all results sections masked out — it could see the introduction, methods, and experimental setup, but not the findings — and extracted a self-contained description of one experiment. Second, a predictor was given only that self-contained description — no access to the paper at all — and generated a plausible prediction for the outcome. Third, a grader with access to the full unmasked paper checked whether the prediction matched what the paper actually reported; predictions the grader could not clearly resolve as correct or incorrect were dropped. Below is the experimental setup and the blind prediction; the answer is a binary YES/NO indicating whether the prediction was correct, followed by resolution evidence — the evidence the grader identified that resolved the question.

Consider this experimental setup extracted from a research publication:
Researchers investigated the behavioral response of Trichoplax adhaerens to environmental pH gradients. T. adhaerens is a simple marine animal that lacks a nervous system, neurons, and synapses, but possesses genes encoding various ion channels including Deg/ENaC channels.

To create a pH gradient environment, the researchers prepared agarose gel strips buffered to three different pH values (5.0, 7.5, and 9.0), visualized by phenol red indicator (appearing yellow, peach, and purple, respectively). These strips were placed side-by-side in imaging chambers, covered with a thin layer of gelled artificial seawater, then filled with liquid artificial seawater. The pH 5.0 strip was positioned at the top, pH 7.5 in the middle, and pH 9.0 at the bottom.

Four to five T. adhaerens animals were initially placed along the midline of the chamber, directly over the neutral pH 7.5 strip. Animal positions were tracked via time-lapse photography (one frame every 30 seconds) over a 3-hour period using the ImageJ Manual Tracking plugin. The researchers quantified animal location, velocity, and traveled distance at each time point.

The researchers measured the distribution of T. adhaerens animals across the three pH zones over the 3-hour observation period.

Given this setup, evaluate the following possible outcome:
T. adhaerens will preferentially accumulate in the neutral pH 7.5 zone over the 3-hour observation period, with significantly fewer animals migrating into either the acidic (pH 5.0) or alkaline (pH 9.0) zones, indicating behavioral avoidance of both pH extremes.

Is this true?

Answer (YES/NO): NO